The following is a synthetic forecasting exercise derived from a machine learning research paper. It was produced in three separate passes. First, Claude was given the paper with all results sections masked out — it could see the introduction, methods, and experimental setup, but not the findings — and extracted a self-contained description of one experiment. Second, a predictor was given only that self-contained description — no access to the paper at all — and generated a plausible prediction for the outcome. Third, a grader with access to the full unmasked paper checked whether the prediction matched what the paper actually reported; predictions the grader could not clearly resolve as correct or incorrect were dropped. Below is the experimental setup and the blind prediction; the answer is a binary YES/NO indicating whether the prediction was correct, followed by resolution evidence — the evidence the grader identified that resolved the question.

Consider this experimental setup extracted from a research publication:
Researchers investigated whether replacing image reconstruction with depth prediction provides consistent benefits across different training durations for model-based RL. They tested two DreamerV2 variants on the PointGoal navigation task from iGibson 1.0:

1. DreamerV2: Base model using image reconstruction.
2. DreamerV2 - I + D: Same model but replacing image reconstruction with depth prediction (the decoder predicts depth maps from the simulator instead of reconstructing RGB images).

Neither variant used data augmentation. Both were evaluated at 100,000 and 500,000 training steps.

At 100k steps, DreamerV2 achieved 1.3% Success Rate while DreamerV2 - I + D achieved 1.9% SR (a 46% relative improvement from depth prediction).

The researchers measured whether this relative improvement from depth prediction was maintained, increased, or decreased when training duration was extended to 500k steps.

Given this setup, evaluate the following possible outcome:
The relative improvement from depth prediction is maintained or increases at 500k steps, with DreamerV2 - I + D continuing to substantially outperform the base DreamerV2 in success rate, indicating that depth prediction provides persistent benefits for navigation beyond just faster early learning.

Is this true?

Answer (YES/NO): YES